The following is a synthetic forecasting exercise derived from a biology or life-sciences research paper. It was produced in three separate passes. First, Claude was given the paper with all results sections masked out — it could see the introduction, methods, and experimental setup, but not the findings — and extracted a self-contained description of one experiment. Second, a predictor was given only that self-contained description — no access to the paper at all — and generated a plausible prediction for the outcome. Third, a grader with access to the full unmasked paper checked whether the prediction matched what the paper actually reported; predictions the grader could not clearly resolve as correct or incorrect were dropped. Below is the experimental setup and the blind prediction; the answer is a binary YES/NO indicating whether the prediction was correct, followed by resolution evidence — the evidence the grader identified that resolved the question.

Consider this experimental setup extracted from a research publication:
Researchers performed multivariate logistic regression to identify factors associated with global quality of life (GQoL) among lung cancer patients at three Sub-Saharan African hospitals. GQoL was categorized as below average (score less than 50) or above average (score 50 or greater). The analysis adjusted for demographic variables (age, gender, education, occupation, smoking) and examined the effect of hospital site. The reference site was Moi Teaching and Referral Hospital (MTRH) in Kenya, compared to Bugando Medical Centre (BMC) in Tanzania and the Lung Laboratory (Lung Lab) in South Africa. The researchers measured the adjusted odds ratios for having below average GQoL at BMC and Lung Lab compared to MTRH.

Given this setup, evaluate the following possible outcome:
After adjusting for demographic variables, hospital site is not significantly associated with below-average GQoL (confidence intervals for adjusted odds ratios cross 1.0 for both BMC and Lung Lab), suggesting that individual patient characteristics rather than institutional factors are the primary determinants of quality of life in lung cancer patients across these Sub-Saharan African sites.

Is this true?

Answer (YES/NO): NO